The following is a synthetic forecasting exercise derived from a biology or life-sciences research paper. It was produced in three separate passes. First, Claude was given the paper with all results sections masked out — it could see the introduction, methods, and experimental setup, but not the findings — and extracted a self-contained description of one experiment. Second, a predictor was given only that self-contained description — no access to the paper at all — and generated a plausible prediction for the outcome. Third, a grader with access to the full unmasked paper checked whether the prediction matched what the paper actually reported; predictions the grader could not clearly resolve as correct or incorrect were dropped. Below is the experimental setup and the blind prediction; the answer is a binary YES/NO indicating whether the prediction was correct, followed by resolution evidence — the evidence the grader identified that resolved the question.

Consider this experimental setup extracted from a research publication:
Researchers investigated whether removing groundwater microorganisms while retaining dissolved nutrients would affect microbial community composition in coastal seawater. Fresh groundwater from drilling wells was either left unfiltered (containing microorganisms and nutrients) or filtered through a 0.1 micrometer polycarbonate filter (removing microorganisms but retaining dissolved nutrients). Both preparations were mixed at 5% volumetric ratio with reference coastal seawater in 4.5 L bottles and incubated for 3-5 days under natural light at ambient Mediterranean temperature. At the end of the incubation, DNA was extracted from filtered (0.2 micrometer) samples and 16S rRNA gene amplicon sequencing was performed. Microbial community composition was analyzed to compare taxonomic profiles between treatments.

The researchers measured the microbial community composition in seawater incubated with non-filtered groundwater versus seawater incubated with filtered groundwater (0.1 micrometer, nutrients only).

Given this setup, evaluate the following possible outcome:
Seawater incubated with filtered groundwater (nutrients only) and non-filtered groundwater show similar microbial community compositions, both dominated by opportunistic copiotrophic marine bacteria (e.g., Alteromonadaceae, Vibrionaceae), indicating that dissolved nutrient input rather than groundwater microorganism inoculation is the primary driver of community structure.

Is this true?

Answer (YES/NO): NO